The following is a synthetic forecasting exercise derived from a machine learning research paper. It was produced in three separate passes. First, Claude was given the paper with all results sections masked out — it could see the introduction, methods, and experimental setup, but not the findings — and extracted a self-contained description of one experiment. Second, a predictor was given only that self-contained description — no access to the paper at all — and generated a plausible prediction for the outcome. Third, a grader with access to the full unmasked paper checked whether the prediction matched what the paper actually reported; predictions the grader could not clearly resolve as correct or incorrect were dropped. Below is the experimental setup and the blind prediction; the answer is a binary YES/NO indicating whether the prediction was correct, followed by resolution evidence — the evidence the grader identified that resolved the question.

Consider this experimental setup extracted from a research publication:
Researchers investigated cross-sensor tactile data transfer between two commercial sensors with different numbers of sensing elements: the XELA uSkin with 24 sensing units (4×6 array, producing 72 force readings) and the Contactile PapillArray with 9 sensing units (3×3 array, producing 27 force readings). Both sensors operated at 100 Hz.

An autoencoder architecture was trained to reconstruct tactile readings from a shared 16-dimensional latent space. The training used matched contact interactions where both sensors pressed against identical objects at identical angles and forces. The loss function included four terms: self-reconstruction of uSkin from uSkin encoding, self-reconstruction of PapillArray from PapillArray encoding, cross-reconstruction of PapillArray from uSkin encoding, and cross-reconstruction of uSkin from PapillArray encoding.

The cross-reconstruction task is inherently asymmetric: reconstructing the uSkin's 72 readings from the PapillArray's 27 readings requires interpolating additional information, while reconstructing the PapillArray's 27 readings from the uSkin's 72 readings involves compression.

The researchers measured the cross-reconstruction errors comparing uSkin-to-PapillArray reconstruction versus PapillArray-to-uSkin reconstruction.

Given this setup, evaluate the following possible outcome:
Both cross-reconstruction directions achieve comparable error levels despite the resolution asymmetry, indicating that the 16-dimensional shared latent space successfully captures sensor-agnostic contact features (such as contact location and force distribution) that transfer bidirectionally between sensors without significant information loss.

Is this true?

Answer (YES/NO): NO